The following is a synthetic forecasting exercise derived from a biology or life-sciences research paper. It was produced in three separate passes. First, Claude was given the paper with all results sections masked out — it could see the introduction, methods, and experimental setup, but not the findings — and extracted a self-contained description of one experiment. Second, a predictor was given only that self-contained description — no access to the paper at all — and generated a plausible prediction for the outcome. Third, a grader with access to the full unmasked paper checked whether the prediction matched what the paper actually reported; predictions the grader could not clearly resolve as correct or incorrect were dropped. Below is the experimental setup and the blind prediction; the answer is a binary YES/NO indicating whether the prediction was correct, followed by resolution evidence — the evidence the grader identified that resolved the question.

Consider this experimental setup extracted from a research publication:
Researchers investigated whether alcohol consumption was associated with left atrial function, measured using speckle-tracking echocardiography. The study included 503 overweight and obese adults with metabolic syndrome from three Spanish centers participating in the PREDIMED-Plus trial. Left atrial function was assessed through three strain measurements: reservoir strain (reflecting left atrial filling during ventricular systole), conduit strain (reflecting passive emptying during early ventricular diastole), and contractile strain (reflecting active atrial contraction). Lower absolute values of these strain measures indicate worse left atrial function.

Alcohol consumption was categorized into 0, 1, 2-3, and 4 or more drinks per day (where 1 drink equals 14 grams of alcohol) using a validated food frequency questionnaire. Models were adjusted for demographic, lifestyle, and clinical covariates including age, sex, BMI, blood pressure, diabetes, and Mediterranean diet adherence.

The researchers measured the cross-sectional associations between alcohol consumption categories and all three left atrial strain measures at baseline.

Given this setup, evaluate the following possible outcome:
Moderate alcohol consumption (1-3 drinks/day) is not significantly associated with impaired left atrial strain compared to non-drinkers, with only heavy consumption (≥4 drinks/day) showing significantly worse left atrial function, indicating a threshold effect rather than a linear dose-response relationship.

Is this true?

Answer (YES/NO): NO